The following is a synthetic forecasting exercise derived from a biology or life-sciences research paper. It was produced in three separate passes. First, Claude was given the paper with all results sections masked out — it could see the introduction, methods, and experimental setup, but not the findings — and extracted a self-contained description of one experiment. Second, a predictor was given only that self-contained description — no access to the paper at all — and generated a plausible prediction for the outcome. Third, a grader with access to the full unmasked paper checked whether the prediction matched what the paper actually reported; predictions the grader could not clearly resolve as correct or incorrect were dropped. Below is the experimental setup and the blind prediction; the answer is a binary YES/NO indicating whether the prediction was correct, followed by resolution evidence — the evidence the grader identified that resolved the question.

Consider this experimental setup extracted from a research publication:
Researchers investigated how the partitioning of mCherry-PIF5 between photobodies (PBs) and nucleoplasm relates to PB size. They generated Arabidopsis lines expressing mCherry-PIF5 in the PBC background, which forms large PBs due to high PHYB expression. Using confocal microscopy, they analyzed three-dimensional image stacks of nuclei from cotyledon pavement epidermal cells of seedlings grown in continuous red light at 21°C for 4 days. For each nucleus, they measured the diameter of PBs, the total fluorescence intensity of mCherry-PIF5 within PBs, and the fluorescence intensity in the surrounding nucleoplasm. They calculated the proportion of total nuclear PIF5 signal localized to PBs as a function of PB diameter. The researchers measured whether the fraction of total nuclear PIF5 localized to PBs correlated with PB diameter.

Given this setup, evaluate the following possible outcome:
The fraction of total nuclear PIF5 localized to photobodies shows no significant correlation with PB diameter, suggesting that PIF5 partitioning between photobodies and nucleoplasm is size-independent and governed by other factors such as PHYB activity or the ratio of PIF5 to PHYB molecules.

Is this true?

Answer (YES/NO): NO